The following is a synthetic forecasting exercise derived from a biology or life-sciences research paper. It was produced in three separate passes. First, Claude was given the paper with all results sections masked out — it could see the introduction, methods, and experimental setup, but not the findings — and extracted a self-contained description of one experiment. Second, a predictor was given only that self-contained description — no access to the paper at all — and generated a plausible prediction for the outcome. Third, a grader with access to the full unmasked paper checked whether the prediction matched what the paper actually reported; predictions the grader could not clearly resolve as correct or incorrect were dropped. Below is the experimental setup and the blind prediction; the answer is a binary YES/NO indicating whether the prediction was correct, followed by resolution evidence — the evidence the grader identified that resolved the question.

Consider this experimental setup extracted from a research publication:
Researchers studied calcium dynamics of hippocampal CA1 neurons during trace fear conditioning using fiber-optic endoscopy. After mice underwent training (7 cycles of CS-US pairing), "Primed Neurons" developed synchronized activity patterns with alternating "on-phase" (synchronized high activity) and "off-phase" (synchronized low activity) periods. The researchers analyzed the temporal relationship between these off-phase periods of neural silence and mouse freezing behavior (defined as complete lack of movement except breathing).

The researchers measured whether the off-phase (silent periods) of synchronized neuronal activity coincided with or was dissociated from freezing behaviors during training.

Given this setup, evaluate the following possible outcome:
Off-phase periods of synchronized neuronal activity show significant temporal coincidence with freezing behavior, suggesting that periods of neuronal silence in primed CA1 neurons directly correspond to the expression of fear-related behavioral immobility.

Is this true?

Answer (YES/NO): YES